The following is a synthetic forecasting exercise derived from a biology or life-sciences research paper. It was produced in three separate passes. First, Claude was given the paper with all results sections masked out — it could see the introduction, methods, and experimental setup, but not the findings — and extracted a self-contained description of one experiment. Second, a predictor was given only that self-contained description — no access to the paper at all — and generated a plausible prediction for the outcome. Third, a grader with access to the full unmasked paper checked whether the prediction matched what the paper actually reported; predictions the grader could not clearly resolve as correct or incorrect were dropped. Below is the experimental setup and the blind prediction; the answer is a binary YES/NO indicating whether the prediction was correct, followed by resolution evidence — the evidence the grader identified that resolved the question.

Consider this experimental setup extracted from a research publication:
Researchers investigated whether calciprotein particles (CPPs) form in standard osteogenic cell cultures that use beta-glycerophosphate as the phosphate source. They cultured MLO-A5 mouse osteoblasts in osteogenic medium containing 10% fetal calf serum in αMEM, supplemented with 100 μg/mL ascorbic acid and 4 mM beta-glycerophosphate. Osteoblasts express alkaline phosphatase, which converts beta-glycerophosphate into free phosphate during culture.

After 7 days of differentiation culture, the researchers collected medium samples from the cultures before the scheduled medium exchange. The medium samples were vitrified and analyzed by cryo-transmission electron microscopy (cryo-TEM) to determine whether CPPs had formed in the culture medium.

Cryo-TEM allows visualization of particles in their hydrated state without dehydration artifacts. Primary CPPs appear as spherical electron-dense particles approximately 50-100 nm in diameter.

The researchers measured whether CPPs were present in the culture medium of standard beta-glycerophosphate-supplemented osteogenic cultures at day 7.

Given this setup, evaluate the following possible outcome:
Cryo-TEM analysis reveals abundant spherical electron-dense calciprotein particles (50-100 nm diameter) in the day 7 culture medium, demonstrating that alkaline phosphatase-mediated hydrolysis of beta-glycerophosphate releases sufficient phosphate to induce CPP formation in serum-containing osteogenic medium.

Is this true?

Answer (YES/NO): YES